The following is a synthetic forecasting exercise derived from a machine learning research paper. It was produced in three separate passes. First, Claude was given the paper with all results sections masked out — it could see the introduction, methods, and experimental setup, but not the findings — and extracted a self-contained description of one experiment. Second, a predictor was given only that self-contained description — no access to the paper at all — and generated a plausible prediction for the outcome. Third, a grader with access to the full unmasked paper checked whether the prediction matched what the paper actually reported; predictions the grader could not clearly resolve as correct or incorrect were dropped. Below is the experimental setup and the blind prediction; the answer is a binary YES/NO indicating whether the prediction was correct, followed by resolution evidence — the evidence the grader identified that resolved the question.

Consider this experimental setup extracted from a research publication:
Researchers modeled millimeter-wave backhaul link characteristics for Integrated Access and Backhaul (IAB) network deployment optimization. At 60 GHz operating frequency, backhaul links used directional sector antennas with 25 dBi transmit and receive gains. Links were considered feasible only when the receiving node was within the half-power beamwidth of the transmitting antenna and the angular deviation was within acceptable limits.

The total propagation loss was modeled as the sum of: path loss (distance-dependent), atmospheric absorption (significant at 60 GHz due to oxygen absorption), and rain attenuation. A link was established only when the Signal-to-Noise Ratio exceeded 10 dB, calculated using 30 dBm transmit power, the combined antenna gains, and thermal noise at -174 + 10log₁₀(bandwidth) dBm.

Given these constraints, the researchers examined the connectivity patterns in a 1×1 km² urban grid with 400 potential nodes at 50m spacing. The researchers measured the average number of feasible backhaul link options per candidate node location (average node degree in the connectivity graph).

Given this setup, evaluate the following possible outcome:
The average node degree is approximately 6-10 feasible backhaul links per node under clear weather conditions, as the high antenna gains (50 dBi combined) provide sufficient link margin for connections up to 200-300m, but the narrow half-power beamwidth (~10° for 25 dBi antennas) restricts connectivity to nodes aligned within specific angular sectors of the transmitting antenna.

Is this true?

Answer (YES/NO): YES